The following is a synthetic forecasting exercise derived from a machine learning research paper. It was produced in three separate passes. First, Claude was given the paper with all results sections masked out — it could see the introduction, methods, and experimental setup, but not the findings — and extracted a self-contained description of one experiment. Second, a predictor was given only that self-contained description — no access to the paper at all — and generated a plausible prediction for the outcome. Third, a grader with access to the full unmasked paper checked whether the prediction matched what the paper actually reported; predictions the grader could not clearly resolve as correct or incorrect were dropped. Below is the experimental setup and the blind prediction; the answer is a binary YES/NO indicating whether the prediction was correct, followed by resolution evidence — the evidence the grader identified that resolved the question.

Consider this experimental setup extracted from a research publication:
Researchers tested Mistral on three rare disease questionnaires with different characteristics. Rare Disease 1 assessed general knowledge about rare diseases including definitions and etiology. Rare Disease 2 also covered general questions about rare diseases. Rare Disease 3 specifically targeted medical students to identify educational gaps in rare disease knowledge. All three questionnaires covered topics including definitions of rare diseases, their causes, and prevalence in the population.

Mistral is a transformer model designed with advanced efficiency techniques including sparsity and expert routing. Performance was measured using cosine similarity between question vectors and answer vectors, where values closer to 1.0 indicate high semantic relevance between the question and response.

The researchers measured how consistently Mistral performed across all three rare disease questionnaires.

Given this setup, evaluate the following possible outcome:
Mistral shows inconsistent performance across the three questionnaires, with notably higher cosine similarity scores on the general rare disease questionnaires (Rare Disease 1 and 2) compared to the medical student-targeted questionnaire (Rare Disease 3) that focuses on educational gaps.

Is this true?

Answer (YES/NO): NO